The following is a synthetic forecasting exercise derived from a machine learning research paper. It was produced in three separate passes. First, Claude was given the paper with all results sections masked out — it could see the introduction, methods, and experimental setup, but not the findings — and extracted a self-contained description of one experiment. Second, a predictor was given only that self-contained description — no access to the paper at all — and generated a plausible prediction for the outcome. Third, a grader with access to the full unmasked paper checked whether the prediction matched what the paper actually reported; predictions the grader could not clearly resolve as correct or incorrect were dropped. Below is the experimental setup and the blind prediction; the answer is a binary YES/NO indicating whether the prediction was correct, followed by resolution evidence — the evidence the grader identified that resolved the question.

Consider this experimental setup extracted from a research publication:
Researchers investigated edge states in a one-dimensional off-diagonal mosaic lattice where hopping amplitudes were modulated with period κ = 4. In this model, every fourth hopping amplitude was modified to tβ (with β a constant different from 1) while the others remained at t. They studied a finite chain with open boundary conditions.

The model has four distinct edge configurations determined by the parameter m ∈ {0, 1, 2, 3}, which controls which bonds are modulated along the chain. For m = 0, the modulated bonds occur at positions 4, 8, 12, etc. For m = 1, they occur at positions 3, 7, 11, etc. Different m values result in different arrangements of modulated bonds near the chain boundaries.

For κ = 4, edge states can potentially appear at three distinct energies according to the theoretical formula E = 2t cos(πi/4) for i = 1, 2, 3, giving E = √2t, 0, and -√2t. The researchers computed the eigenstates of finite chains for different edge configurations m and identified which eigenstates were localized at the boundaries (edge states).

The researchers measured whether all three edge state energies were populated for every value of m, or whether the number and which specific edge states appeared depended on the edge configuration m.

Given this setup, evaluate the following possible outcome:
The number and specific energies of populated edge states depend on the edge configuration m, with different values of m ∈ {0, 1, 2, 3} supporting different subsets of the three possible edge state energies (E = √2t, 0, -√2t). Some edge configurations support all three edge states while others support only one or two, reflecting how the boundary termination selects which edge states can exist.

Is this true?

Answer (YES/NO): YES